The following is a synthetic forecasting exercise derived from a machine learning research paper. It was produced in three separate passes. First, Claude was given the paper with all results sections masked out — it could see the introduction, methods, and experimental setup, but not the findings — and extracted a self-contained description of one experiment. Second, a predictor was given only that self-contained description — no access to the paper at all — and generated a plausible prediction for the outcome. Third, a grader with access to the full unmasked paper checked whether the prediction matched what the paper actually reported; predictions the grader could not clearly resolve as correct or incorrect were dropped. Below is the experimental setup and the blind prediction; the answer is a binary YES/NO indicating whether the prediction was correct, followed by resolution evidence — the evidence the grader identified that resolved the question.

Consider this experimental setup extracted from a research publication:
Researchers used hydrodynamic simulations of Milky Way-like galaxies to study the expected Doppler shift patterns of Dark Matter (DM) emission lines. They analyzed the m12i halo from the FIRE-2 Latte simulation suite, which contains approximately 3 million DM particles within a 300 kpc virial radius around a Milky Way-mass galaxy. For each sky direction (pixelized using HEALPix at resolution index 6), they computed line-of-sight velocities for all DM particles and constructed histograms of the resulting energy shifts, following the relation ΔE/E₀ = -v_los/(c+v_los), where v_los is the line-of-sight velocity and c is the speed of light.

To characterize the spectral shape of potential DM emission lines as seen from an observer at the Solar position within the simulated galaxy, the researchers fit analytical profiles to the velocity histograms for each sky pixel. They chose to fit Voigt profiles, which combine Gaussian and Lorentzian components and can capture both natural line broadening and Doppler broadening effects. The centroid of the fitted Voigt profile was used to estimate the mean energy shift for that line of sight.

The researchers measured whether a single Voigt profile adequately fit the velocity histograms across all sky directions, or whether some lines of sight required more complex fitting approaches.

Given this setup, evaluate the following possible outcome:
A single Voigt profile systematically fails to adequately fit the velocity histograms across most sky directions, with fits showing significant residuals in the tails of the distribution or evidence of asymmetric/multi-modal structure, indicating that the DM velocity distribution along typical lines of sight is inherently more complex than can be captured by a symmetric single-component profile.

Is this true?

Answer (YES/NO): NO